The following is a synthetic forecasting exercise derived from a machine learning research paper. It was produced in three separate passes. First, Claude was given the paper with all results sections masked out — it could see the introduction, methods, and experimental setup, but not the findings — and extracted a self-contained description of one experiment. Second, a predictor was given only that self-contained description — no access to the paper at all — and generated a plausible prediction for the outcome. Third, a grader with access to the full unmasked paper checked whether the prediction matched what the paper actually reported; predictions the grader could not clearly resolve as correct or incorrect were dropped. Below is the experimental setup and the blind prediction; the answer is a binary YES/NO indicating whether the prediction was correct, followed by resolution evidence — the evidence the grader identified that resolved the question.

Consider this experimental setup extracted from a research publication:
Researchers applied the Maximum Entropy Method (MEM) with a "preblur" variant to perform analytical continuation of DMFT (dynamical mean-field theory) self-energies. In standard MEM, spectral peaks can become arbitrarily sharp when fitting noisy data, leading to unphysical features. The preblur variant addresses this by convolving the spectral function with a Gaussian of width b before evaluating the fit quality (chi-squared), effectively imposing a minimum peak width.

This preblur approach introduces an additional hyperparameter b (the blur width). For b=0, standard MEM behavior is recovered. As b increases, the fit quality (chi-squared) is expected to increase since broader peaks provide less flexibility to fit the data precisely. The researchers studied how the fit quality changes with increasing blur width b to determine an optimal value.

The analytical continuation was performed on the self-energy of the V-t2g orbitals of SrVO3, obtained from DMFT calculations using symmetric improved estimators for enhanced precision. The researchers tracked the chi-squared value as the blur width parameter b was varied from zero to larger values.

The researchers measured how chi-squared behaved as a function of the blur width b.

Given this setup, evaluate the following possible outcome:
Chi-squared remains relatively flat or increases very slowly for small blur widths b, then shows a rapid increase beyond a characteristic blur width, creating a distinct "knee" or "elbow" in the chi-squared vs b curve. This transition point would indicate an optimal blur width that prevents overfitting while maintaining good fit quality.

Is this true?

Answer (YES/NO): YES